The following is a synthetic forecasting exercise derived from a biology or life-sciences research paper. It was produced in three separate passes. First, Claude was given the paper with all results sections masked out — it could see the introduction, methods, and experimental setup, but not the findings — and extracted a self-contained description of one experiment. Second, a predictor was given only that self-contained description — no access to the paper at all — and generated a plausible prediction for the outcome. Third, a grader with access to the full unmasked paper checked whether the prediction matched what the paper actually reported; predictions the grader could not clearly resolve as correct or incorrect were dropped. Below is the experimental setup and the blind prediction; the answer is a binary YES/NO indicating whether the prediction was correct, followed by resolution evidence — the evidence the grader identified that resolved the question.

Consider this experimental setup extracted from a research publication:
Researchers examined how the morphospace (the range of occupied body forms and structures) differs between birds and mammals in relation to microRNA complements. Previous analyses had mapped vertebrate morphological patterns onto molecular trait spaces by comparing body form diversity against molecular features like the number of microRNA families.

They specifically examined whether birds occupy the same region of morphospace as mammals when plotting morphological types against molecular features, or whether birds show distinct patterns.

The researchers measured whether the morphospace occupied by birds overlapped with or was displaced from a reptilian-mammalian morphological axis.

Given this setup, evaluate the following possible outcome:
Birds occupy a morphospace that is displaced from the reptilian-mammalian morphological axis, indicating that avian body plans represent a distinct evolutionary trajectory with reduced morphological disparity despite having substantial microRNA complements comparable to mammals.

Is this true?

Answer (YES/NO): NO